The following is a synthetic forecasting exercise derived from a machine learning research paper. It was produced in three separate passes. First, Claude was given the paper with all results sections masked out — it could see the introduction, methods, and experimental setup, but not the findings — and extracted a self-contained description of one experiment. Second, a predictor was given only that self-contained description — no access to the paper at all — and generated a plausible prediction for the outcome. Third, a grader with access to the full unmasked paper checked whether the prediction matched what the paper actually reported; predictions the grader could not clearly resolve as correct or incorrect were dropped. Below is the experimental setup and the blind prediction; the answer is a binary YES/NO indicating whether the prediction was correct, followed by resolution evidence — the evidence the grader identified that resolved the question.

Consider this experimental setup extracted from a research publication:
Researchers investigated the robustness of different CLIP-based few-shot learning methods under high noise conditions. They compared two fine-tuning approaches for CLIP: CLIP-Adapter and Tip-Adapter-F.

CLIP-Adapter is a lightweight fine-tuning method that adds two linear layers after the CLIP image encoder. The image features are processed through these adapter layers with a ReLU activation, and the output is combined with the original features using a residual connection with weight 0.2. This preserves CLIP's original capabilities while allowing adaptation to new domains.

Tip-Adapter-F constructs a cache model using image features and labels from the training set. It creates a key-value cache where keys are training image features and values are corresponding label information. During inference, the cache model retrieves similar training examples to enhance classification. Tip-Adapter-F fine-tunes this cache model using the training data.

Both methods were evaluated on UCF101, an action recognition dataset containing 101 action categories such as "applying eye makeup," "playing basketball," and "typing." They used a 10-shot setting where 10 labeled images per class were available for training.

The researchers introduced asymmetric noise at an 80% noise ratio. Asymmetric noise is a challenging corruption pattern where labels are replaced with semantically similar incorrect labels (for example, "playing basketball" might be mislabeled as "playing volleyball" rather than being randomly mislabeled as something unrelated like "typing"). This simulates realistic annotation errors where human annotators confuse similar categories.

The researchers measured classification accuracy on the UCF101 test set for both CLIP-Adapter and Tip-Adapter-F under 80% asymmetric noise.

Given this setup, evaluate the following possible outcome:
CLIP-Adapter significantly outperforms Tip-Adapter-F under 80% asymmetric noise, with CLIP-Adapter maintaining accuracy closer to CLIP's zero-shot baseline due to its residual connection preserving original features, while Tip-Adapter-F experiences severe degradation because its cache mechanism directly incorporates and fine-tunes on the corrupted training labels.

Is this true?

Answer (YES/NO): YES